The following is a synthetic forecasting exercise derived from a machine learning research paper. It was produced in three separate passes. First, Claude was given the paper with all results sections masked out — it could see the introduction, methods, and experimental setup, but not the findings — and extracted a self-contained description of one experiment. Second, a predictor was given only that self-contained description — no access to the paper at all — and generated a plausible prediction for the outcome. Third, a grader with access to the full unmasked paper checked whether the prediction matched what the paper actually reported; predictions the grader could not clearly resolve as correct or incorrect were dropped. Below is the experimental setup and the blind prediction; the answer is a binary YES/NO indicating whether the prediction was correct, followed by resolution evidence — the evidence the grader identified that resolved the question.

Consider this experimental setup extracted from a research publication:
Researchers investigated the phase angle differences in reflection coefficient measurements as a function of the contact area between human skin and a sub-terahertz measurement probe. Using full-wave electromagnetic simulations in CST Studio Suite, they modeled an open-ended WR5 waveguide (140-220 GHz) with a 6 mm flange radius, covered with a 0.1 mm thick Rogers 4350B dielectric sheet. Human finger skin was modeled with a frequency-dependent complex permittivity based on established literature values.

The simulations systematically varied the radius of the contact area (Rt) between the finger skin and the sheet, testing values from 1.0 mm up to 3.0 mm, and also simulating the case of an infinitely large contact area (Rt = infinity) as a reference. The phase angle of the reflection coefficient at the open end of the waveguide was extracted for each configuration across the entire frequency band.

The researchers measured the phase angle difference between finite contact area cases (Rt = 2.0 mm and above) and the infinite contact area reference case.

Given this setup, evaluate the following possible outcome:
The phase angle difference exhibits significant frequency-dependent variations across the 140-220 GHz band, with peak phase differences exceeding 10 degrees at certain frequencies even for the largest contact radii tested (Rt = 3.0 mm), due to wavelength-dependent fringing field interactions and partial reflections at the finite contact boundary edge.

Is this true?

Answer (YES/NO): NO